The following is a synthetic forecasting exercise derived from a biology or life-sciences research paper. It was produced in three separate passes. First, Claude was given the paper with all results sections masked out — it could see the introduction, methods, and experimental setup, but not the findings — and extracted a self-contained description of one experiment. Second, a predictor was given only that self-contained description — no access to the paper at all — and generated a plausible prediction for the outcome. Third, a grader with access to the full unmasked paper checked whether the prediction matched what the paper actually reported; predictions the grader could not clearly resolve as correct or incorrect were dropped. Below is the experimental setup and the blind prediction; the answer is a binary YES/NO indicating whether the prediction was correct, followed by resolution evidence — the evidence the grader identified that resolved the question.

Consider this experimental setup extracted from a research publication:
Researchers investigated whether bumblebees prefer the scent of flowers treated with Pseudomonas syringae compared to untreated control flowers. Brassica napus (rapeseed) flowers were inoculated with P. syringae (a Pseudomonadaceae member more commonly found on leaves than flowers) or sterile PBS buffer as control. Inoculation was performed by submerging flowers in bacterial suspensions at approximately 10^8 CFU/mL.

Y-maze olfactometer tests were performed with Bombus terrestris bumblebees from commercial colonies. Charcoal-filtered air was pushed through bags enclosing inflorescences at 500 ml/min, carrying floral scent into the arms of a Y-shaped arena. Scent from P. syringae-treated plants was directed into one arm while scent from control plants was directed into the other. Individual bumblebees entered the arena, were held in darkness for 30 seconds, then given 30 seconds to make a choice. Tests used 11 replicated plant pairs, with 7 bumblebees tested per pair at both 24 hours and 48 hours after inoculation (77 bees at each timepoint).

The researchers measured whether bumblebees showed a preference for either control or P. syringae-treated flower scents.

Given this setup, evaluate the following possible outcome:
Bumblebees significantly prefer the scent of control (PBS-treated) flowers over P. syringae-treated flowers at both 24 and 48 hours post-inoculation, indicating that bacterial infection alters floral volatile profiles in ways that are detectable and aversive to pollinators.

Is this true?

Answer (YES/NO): NO